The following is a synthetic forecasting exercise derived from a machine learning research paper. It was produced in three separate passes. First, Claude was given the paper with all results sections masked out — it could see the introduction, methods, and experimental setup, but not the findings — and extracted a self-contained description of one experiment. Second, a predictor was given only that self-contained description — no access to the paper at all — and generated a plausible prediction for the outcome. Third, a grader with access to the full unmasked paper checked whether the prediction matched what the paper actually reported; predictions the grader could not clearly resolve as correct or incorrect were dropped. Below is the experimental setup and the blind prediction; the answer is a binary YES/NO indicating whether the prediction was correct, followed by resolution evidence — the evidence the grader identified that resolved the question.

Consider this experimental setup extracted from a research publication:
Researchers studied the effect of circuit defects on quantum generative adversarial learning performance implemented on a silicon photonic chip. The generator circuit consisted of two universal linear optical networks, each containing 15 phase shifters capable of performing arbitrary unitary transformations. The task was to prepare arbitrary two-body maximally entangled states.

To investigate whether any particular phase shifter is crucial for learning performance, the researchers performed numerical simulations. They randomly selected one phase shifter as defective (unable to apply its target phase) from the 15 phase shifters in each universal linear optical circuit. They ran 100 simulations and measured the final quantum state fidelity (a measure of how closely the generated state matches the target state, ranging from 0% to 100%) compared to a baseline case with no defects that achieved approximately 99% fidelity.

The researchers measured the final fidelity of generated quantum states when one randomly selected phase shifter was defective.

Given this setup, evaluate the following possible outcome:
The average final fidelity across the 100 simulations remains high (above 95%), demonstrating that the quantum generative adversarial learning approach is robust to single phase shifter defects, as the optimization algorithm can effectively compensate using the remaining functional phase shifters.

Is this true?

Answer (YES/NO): YES